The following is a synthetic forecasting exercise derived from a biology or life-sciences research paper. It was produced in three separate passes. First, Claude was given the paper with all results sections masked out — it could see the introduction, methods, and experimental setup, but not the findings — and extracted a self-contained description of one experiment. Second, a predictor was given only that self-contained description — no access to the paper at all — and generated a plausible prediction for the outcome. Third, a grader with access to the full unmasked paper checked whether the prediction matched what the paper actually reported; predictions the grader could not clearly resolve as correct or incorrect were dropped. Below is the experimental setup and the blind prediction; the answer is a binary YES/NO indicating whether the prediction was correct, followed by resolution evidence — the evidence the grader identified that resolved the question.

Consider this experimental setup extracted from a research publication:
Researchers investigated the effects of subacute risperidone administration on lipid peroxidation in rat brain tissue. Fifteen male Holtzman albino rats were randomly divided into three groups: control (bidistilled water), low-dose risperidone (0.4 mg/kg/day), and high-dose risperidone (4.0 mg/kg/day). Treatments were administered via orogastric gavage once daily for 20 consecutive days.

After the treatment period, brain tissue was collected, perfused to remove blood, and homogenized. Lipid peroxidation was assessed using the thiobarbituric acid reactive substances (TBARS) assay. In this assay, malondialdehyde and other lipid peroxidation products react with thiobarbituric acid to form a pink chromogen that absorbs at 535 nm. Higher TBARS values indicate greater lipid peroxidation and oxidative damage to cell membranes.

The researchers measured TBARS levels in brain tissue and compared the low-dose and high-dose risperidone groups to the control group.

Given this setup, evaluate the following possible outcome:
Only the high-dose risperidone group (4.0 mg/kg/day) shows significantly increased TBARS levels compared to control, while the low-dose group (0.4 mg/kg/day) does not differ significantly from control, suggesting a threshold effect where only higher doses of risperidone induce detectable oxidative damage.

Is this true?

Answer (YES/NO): NO